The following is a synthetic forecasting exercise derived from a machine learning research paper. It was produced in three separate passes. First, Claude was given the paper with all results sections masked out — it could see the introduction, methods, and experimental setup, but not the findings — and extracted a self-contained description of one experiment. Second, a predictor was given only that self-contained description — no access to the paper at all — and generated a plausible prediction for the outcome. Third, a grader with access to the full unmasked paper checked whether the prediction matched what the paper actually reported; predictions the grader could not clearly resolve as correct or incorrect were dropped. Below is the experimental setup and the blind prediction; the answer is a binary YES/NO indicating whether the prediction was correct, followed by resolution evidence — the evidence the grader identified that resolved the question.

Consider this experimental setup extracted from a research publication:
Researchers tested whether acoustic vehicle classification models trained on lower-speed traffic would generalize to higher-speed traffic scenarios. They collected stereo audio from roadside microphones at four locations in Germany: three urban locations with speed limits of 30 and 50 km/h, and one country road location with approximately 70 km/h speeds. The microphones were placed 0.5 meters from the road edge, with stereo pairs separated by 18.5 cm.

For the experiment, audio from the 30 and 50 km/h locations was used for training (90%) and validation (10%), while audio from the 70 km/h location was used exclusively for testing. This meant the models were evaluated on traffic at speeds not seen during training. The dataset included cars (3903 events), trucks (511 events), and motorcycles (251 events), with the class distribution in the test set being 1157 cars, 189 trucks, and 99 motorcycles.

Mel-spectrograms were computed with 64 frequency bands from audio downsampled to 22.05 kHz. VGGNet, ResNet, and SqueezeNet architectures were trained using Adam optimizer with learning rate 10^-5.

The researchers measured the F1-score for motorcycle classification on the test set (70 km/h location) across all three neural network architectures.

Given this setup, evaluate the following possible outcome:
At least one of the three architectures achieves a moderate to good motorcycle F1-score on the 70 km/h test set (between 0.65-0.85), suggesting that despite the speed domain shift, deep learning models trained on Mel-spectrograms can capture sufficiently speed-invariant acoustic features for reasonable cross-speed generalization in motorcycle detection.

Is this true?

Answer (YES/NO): NO